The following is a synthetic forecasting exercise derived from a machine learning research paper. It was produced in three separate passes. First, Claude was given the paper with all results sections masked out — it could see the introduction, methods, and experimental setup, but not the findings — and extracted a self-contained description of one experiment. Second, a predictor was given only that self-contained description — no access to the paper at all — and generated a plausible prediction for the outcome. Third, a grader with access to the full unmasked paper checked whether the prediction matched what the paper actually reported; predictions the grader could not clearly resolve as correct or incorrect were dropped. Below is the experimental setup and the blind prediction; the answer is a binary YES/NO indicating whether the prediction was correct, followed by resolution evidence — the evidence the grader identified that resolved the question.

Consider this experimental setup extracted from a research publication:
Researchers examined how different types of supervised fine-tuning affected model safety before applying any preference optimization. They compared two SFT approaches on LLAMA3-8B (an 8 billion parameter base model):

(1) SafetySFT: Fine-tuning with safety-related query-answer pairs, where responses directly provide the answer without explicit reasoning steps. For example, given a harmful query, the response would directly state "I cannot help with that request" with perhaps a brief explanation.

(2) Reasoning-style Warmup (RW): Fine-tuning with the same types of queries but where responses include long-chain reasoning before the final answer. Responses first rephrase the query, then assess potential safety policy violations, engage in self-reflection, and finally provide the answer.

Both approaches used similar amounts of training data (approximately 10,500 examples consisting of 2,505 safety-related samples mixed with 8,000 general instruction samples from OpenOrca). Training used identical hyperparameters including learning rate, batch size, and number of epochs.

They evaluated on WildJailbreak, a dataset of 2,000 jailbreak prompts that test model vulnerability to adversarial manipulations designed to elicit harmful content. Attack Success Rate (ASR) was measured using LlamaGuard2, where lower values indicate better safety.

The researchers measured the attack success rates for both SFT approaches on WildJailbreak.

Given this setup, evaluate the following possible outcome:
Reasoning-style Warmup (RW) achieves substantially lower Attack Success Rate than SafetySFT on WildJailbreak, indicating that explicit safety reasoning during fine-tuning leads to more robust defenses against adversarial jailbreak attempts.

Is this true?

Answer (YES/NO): YES